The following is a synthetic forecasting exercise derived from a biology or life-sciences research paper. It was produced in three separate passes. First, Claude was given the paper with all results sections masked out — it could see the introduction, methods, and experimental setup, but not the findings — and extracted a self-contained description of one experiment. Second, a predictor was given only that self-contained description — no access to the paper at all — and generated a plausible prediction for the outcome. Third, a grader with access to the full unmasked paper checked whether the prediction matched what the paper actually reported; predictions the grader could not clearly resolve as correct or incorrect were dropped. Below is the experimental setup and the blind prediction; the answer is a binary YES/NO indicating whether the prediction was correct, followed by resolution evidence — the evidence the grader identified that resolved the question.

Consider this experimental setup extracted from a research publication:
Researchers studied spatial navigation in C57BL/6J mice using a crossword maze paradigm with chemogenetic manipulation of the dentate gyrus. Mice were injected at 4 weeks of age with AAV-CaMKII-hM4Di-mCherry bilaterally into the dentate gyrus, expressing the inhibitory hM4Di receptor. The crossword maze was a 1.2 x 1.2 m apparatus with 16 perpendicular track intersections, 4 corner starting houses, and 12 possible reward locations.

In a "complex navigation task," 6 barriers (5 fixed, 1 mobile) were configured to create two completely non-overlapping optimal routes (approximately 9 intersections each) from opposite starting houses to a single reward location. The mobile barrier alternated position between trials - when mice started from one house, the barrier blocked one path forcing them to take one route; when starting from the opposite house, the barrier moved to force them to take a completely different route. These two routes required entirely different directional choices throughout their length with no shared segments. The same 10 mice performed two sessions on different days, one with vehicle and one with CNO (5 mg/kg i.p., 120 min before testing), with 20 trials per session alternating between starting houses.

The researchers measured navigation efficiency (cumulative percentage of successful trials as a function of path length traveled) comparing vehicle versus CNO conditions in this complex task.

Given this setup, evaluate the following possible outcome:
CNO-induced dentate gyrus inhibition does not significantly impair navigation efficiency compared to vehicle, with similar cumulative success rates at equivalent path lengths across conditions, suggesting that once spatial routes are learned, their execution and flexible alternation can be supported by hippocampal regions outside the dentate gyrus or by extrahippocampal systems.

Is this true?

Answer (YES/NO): NO